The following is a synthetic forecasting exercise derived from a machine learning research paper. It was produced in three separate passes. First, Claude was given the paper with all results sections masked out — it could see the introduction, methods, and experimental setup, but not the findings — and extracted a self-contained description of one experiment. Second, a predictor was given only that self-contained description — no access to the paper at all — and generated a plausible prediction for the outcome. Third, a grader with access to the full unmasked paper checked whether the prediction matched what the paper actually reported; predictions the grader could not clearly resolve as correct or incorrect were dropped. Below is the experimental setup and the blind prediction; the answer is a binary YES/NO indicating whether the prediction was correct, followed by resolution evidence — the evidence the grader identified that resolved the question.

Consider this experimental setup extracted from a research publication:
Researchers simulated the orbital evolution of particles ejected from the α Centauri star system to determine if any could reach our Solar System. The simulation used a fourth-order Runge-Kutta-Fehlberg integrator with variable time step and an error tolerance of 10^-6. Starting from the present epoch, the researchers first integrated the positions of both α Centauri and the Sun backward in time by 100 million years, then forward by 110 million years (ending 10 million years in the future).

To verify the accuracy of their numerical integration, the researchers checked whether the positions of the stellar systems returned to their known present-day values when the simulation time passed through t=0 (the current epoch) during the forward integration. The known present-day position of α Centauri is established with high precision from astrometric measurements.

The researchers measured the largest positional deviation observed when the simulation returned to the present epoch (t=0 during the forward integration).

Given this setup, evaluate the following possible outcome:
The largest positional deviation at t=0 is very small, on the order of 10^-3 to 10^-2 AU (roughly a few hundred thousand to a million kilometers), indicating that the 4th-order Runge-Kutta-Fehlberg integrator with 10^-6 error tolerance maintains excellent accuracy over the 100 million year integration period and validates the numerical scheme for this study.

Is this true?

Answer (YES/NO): NO